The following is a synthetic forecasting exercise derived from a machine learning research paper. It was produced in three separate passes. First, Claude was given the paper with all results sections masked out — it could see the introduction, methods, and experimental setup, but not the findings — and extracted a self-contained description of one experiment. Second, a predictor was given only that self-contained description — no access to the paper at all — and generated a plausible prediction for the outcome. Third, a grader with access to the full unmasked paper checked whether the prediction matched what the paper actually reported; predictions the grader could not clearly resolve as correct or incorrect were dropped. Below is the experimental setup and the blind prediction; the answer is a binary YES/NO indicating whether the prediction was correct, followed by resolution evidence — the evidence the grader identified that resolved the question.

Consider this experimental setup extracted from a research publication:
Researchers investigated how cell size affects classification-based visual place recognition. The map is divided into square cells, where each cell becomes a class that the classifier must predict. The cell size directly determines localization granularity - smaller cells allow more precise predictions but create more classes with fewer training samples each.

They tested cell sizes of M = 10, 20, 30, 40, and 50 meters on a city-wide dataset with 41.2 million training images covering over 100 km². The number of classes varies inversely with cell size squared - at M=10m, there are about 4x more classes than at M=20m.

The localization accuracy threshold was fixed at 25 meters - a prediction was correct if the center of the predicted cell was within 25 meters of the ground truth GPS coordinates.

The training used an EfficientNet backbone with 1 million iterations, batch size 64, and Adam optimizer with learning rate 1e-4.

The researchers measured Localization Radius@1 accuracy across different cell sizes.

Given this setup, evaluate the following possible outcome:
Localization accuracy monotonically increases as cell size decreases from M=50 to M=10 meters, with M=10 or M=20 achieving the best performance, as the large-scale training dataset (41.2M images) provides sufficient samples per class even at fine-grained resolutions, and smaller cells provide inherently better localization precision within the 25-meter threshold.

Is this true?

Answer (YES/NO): NO